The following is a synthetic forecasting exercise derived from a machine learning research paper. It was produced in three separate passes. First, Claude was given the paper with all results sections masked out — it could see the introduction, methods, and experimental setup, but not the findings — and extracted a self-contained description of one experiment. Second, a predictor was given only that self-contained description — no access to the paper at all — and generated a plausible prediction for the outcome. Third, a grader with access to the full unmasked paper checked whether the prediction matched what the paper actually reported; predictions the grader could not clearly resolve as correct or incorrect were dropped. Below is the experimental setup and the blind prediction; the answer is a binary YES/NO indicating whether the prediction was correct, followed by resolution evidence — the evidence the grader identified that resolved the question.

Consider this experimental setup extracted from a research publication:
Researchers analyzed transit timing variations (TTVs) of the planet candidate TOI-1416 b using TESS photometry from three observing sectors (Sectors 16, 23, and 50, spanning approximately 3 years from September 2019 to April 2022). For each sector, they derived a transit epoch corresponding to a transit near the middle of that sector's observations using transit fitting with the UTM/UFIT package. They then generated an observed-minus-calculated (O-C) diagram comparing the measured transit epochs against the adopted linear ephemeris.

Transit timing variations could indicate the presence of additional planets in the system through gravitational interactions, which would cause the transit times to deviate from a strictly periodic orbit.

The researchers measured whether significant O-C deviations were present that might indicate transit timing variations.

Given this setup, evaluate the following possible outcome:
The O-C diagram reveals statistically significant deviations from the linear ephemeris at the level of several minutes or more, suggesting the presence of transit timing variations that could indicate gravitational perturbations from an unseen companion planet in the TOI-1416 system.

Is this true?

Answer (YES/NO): NO